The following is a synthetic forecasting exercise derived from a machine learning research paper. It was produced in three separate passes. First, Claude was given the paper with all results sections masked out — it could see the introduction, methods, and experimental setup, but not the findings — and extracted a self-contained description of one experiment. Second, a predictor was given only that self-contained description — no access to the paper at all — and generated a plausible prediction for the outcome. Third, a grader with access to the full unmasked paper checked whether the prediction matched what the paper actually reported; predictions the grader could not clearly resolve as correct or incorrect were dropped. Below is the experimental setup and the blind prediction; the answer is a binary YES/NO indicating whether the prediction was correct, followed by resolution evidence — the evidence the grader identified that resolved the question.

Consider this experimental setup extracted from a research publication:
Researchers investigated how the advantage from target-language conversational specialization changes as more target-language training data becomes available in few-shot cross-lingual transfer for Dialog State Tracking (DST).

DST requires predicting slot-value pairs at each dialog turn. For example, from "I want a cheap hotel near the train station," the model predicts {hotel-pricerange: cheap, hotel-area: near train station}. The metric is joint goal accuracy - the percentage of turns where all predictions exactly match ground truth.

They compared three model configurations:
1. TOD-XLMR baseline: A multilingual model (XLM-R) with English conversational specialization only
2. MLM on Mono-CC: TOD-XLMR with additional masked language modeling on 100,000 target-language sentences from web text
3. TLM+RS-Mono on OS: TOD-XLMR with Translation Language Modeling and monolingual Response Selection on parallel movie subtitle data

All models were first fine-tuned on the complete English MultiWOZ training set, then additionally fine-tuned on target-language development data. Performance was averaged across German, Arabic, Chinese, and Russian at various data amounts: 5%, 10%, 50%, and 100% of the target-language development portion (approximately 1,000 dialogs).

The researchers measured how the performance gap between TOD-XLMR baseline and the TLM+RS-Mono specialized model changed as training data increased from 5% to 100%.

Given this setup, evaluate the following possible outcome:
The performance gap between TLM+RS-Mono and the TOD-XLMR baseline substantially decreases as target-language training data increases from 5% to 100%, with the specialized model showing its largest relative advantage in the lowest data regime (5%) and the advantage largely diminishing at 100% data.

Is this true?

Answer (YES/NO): YES